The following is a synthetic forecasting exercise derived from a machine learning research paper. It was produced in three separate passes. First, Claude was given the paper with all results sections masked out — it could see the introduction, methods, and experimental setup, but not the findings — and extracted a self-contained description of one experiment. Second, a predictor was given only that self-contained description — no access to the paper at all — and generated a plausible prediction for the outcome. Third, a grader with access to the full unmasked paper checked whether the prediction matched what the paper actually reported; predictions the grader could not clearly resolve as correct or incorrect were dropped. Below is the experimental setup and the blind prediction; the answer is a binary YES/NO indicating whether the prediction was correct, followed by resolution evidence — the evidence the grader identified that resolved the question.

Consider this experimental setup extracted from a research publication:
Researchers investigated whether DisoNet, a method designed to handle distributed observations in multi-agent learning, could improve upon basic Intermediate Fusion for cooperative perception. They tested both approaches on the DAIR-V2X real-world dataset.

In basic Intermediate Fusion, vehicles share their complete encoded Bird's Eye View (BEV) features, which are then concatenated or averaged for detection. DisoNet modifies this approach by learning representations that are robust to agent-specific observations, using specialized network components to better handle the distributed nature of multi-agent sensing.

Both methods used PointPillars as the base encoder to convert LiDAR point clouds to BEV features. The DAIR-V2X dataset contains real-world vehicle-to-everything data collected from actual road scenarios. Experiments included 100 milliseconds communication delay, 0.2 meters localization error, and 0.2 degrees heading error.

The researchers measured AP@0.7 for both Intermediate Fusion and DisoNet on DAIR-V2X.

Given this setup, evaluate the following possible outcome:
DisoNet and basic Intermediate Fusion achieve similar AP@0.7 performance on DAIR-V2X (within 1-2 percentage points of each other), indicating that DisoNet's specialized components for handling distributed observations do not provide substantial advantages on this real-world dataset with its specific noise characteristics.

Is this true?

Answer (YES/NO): YES